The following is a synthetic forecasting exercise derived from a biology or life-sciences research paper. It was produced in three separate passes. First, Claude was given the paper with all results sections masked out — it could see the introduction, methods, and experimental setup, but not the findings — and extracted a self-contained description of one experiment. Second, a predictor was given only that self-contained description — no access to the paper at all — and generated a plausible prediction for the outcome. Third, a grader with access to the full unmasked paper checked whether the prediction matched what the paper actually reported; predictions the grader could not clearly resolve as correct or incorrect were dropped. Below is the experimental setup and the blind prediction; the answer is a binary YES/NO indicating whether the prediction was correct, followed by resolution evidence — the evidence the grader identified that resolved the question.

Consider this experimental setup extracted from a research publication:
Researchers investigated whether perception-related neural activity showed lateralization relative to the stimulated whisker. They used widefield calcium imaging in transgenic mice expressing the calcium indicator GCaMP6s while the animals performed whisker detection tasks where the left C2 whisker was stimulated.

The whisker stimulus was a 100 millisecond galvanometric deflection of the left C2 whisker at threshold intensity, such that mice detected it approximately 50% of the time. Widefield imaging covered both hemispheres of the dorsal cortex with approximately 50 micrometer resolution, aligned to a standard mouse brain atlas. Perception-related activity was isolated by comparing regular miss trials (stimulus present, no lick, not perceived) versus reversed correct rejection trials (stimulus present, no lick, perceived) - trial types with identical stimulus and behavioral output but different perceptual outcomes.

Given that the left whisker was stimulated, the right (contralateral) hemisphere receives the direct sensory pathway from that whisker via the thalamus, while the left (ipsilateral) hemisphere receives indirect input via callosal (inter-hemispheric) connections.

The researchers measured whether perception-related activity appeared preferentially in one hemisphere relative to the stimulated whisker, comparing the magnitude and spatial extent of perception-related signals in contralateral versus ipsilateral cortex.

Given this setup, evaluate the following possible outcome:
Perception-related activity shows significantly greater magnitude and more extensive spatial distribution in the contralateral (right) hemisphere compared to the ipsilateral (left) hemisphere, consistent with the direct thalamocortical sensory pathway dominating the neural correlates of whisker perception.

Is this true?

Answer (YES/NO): NO